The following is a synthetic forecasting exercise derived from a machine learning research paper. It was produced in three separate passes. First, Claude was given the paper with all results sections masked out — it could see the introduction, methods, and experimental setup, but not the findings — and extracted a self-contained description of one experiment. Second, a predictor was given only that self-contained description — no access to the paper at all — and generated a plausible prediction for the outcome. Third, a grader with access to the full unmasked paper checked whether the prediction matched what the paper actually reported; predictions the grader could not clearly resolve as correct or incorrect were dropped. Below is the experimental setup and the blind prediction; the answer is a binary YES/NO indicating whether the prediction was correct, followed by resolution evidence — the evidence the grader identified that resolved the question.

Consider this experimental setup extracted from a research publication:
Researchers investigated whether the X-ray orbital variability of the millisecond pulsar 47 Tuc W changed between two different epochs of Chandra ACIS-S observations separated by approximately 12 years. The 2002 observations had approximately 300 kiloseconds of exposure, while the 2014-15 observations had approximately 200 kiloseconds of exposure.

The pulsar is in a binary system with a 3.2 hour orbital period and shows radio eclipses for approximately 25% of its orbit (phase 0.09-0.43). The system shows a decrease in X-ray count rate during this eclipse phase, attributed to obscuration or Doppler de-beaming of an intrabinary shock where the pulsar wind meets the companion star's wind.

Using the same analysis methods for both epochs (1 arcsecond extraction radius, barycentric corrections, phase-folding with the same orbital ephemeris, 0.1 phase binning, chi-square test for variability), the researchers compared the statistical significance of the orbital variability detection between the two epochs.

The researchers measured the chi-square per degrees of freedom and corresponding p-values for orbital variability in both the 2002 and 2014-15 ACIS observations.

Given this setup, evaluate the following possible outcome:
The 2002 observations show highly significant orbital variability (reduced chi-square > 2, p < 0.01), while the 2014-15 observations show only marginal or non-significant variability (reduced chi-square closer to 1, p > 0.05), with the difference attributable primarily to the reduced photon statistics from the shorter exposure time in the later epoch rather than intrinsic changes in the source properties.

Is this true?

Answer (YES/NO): NO